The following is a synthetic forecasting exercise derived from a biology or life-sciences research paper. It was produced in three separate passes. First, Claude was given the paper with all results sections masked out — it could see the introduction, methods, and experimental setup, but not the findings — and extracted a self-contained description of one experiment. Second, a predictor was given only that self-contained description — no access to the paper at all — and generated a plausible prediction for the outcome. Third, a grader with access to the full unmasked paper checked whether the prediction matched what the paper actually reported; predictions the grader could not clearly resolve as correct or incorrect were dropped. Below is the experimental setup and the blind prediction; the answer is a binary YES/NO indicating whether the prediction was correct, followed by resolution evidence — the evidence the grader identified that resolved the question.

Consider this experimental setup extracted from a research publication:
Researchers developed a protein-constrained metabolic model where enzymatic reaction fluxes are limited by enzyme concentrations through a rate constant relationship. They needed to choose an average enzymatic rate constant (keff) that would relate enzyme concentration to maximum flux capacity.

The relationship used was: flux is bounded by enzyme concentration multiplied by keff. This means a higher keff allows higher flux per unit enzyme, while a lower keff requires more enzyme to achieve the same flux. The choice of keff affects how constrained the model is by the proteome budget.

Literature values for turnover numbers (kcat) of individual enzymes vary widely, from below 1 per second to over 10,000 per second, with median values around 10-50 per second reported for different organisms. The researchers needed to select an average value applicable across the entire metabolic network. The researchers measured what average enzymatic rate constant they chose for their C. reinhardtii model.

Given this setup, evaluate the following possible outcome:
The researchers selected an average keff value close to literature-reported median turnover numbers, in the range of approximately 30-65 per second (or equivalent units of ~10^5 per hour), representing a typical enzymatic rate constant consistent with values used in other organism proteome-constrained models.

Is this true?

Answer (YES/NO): YES